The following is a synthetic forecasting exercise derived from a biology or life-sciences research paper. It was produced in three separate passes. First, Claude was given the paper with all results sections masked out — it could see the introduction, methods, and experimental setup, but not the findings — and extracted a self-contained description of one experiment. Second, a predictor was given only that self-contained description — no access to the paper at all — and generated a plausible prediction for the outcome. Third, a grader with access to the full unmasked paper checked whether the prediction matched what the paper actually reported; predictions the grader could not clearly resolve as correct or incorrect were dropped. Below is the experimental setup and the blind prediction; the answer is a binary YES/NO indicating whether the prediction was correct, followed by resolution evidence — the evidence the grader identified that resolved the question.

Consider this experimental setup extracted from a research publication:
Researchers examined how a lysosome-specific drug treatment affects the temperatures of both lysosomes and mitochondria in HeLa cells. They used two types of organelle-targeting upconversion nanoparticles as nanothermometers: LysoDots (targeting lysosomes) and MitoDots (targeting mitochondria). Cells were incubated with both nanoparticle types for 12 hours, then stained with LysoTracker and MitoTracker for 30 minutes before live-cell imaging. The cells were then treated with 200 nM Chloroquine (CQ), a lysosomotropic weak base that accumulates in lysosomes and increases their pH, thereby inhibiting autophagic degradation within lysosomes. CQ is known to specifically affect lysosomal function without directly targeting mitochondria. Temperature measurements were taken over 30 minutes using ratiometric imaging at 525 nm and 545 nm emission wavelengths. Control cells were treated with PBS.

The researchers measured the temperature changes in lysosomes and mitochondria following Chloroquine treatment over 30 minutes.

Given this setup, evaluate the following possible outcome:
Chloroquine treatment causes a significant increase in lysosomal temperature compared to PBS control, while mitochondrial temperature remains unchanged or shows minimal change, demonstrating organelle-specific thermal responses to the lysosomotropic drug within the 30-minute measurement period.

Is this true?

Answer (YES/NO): NO